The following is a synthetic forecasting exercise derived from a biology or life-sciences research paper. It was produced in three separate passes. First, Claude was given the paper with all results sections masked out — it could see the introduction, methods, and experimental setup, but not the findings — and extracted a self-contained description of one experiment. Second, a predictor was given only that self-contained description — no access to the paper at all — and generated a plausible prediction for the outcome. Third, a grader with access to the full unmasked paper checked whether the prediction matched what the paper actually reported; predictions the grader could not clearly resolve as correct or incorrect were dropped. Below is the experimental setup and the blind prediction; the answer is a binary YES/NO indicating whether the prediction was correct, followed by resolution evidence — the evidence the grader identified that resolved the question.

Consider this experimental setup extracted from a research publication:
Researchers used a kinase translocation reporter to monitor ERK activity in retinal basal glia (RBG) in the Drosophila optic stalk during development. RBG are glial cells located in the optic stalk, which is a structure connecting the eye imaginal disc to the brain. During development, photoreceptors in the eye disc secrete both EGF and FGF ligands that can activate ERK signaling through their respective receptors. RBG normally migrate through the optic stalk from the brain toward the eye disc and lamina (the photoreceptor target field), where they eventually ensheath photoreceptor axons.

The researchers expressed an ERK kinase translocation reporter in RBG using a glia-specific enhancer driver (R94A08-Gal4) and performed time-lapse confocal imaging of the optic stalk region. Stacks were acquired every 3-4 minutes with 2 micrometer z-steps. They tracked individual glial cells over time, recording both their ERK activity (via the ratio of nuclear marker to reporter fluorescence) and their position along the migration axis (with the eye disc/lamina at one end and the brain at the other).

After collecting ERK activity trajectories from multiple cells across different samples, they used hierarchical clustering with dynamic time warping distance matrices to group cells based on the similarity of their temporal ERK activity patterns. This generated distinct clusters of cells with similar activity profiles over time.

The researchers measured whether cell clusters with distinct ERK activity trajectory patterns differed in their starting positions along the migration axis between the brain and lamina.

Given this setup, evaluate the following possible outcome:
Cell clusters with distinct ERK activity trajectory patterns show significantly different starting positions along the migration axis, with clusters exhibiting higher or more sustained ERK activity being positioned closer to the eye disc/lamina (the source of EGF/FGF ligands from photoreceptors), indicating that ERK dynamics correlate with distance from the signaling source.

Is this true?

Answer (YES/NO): NO